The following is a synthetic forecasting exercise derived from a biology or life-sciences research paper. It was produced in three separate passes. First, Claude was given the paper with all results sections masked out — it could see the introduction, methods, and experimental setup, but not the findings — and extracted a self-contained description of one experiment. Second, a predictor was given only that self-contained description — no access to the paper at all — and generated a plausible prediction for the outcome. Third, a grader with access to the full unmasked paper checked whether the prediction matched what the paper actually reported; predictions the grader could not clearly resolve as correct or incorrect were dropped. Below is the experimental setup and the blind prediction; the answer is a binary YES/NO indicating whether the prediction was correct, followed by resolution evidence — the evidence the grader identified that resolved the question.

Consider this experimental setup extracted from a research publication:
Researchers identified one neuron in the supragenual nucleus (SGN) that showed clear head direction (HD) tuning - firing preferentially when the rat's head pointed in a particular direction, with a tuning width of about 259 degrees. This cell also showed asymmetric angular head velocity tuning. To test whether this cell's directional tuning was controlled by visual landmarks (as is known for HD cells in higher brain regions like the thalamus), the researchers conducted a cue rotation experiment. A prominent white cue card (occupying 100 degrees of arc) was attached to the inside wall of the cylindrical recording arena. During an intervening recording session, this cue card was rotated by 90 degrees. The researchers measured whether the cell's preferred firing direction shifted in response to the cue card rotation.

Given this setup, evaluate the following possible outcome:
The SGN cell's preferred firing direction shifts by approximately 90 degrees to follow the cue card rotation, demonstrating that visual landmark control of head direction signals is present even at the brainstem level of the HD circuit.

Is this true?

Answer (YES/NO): YES